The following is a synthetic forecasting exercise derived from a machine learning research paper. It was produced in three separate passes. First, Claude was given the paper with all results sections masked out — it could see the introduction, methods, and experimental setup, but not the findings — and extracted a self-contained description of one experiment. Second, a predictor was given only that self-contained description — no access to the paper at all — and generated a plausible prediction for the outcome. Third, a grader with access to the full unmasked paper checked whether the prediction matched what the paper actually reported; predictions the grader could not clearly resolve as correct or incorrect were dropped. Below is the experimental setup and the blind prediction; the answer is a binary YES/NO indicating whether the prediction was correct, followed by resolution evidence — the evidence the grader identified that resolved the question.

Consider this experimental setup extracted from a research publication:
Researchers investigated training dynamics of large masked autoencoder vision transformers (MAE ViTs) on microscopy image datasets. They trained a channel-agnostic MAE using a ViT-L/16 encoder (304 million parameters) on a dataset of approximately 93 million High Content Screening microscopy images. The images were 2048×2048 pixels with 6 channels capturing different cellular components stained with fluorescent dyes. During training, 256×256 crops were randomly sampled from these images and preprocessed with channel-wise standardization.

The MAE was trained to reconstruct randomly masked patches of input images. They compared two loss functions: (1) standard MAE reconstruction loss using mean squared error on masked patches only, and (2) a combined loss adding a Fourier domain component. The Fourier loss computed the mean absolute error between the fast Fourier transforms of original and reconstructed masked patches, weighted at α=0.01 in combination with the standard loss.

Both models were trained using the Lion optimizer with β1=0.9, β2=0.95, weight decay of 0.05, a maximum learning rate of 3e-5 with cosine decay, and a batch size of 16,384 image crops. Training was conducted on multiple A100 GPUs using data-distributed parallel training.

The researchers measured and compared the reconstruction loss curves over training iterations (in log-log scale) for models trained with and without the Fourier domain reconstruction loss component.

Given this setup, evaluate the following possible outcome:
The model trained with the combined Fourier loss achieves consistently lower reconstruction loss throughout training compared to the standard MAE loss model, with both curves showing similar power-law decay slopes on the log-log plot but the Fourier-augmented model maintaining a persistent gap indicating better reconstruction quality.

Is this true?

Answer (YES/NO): NO